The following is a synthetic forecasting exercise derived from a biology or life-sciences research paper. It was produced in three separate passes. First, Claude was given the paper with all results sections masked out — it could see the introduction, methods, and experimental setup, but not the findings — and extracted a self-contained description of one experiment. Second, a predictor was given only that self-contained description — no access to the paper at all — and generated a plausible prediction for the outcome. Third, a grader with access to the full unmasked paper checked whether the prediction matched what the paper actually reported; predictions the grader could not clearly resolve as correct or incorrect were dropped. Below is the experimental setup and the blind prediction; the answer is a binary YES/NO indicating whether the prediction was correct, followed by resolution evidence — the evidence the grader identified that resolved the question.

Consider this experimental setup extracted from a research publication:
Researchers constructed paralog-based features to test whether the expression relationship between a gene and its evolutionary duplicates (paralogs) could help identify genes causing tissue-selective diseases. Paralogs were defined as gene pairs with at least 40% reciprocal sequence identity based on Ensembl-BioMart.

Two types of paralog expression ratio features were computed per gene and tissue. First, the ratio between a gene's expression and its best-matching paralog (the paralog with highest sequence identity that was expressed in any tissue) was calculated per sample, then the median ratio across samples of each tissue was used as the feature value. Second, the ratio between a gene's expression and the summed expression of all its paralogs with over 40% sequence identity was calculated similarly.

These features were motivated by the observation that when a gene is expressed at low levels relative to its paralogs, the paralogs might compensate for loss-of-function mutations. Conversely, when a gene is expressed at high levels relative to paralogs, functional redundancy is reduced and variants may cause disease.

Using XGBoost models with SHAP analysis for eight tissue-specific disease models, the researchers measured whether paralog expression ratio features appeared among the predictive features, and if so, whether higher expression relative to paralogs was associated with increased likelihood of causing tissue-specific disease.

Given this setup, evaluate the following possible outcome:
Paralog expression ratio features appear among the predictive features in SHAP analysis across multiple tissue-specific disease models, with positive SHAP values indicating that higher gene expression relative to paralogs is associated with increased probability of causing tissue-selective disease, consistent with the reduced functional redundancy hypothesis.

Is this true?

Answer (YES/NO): NO